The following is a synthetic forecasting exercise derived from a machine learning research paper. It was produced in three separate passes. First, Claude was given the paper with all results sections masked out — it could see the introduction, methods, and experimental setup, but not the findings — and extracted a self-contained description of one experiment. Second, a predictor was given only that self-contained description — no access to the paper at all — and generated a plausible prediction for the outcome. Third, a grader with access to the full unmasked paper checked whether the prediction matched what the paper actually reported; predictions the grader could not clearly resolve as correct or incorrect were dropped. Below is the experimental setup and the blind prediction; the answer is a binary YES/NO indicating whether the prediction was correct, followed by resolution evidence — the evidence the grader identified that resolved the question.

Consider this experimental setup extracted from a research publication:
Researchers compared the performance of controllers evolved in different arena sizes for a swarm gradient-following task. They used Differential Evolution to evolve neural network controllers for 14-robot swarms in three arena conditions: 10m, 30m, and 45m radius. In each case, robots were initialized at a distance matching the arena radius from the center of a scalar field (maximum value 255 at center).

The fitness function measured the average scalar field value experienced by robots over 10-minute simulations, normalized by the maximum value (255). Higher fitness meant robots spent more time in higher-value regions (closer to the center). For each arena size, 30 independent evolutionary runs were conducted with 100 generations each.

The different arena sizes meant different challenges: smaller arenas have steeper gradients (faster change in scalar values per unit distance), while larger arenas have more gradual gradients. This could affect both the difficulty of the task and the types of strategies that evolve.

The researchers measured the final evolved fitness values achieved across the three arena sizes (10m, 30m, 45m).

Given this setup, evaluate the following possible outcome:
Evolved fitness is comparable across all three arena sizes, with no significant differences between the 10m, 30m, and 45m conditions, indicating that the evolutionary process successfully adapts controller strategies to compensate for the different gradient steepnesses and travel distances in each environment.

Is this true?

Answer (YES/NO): NO